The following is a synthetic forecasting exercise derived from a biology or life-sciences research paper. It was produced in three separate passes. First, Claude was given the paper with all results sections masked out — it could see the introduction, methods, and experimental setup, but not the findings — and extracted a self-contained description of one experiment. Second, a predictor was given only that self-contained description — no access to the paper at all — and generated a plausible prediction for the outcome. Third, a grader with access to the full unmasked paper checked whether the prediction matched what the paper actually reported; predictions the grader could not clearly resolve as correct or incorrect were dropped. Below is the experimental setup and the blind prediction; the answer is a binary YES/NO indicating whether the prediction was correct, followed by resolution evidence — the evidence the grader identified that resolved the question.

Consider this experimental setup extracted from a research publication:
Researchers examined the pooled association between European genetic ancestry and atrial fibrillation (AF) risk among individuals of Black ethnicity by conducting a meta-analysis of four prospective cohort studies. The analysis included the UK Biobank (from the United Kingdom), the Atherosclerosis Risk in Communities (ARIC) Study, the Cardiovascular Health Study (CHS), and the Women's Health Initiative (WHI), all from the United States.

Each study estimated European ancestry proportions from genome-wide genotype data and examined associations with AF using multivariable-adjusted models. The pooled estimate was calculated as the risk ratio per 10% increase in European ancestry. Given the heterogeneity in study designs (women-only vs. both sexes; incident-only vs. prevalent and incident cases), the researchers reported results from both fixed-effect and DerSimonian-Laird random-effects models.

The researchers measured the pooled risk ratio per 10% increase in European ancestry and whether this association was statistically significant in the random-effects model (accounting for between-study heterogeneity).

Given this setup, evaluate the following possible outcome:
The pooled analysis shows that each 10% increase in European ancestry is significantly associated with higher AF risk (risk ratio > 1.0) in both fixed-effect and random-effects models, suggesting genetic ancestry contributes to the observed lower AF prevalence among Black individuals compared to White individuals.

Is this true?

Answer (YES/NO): NO